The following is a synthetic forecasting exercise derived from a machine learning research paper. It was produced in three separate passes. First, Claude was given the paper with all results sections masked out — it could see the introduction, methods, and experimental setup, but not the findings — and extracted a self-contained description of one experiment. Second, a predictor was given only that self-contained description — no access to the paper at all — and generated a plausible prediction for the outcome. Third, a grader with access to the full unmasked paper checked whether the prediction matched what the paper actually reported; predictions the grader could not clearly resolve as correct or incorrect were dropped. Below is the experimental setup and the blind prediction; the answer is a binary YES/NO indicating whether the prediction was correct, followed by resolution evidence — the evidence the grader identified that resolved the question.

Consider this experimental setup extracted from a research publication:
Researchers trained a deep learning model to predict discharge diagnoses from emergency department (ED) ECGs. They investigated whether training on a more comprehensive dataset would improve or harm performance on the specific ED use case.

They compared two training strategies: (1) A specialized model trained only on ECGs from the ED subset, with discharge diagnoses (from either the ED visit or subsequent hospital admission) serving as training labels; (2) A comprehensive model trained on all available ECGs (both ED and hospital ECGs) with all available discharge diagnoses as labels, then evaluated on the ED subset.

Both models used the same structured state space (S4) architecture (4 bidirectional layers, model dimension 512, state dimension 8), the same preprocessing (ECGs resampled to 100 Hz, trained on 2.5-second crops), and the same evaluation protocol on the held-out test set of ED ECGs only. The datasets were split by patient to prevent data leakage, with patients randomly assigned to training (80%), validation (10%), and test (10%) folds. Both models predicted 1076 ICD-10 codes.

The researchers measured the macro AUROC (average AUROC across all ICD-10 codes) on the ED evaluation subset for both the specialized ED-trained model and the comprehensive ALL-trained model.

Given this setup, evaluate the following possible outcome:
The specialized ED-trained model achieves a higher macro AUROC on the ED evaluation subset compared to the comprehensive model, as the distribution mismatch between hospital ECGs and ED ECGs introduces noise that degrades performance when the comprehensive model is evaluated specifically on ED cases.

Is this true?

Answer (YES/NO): YES